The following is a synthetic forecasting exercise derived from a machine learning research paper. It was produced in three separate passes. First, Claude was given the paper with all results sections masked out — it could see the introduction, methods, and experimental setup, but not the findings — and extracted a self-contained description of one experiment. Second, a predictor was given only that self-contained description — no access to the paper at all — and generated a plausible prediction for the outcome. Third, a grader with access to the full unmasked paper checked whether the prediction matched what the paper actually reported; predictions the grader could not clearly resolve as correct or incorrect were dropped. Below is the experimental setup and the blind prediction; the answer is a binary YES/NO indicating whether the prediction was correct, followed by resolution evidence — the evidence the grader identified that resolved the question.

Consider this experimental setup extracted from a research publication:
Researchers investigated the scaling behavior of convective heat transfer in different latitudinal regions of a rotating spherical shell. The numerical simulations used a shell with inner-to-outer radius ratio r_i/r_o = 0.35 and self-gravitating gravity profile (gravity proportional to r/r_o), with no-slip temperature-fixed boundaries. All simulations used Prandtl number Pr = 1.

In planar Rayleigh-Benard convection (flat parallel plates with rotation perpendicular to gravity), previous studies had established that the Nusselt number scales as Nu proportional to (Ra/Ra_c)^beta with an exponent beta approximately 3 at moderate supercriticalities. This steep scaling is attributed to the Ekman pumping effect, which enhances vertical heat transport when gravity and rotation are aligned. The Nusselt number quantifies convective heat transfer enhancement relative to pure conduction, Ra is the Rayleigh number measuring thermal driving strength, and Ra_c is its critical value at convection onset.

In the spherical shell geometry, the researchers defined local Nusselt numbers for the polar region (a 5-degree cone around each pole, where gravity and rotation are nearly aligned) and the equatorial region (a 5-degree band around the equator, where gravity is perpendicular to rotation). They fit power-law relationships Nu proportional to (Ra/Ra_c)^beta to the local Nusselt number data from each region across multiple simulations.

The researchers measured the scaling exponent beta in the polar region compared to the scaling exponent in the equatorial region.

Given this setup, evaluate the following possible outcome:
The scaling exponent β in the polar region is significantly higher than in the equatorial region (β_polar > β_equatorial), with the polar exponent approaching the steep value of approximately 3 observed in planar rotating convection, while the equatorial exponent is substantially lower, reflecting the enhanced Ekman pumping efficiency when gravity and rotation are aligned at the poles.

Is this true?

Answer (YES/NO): YES